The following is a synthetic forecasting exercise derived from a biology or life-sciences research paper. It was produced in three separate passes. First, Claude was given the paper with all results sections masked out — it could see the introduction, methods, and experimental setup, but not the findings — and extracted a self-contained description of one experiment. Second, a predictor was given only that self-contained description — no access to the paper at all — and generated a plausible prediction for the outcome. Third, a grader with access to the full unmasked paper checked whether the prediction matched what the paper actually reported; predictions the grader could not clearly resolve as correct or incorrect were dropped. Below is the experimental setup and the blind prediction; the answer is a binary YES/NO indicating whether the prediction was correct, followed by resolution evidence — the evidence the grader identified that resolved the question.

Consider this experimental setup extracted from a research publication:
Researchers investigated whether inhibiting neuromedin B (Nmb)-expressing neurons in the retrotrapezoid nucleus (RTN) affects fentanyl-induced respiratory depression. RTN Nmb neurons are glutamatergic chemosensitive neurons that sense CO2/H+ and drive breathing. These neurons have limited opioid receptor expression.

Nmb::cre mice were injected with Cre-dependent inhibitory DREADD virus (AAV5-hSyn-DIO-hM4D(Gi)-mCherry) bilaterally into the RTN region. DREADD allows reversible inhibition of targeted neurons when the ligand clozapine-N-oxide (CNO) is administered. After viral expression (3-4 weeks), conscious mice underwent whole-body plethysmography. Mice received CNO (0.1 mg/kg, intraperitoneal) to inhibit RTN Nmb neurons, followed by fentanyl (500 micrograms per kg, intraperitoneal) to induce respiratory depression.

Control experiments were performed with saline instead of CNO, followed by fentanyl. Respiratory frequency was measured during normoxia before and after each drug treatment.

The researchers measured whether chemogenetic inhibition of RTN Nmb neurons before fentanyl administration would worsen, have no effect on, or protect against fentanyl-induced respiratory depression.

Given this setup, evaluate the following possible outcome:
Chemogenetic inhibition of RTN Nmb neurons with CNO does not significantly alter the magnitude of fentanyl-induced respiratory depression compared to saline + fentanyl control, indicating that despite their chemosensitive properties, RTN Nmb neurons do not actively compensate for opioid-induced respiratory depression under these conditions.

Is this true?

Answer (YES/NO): NO